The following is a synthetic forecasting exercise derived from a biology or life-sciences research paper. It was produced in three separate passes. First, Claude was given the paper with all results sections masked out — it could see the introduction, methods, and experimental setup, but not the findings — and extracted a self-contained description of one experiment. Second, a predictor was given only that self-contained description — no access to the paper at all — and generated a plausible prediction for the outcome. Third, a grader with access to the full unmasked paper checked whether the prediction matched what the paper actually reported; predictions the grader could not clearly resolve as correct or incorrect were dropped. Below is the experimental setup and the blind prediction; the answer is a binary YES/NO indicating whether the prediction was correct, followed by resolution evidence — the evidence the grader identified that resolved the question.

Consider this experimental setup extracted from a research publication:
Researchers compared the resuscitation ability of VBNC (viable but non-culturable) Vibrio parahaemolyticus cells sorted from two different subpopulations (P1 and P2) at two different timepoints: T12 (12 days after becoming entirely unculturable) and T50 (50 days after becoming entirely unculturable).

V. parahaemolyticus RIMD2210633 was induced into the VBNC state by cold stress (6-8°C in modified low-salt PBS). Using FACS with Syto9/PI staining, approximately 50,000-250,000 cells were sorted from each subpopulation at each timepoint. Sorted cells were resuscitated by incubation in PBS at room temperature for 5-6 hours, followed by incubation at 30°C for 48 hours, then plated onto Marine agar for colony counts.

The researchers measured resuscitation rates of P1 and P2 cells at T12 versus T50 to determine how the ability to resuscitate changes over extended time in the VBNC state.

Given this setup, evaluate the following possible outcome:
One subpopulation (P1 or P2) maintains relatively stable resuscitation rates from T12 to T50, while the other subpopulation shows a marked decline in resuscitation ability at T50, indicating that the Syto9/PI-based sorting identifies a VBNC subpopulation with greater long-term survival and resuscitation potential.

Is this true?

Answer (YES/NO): NO